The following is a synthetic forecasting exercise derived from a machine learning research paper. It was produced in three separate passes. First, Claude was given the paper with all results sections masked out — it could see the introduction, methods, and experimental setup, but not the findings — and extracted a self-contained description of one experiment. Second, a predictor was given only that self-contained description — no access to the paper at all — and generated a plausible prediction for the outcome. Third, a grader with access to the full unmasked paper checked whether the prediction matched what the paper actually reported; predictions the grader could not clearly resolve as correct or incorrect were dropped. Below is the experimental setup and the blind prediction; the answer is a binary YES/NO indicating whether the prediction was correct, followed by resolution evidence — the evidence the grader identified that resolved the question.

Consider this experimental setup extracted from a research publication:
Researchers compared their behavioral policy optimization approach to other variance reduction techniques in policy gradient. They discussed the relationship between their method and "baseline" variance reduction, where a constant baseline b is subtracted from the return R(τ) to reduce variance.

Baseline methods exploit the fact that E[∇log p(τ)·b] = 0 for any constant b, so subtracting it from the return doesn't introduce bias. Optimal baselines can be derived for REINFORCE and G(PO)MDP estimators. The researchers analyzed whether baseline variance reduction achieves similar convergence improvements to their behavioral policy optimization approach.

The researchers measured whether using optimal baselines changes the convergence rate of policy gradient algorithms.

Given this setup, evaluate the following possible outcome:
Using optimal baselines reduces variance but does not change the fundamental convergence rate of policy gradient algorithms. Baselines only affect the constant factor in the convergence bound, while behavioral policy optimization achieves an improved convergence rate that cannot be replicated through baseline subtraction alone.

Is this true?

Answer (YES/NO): YES